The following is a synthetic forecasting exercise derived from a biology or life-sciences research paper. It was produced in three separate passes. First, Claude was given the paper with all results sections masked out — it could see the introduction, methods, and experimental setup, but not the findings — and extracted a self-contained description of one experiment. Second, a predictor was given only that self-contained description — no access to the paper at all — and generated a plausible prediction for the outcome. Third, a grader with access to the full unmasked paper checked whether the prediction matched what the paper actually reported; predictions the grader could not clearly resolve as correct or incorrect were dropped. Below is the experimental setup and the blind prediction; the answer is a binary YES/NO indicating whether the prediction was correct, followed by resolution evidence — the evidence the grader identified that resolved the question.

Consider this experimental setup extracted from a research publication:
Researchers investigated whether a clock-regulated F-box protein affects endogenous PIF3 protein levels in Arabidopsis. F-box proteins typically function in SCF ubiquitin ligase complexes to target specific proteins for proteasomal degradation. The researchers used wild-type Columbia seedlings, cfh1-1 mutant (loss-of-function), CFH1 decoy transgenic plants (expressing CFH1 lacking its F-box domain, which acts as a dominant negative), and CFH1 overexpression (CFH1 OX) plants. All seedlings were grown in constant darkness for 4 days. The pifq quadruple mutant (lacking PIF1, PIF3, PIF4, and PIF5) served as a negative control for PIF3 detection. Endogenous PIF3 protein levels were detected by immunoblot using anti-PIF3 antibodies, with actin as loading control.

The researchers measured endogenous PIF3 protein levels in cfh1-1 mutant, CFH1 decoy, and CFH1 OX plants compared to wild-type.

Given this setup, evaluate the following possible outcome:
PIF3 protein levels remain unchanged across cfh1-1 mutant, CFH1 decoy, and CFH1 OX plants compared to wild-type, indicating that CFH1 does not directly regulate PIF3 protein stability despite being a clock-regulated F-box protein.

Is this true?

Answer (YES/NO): NO